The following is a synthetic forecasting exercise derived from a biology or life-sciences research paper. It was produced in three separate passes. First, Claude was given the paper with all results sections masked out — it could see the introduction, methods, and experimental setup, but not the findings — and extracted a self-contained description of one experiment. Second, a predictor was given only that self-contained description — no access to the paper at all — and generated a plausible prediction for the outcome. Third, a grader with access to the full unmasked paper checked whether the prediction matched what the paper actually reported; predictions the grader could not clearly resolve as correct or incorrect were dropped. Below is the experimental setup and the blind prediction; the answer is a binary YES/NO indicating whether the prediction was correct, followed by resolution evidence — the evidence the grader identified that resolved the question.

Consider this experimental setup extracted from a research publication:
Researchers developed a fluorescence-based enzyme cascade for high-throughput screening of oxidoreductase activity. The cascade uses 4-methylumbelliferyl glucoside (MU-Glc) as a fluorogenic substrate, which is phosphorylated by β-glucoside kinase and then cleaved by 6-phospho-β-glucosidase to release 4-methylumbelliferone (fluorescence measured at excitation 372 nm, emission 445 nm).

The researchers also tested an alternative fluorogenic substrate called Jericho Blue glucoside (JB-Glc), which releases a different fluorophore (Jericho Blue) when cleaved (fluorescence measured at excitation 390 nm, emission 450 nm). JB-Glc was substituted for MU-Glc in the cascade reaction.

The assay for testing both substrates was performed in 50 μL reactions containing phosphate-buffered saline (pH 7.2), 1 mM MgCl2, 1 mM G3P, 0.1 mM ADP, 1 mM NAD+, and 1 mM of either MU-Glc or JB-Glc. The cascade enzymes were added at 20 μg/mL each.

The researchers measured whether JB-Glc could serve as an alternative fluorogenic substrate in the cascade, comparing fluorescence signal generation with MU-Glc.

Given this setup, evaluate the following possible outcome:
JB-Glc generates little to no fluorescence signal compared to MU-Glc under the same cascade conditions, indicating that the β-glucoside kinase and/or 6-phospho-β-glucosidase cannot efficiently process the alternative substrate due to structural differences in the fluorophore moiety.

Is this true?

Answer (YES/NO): NO